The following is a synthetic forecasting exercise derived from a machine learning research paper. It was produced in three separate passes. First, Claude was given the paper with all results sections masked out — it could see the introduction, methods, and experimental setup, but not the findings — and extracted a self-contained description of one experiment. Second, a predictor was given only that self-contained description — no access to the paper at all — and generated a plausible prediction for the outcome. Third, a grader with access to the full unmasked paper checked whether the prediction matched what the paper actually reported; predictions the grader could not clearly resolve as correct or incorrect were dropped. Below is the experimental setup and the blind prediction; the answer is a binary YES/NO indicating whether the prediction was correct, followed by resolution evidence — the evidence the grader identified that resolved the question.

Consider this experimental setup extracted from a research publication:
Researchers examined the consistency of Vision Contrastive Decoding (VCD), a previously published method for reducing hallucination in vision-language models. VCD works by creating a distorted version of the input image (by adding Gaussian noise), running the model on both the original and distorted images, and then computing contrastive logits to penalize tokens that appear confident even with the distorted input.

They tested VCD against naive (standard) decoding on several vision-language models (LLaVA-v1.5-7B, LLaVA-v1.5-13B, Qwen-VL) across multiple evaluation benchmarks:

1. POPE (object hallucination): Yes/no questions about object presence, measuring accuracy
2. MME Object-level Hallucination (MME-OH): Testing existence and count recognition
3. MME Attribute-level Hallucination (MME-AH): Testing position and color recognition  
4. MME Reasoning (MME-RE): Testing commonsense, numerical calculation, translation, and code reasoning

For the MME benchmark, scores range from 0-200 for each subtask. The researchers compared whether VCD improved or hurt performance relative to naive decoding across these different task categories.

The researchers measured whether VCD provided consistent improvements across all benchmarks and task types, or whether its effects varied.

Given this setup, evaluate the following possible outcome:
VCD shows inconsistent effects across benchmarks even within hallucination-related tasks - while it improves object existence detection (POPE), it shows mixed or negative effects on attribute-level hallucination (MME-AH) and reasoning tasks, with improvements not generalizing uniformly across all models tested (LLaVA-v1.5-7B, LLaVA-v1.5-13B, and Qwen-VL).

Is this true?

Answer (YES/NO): YES